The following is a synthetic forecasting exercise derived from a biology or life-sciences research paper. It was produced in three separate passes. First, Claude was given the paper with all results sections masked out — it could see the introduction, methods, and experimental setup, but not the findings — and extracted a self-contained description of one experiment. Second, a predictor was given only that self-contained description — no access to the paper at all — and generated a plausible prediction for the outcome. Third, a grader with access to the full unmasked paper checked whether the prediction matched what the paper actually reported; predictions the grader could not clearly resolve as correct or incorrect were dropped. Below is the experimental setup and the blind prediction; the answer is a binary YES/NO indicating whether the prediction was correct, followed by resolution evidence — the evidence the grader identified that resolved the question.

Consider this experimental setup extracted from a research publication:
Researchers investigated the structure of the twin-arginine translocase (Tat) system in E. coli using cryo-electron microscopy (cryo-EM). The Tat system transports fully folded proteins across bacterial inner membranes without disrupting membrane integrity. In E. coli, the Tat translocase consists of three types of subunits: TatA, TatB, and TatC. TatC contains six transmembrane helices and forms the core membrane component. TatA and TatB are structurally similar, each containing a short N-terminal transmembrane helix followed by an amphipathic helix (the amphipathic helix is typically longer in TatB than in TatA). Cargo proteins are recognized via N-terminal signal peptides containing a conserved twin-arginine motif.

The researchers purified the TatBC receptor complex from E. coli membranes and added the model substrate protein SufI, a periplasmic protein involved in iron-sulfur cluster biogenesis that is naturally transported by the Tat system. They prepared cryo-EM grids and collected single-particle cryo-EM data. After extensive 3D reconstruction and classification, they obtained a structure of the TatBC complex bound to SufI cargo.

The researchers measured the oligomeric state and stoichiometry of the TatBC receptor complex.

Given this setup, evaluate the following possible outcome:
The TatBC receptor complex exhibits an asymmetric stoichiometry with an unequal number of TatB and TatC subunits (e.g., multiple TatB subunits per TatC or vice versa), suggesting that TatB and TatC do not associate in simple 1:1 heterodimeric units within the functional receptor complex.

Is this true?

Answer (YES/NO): NO